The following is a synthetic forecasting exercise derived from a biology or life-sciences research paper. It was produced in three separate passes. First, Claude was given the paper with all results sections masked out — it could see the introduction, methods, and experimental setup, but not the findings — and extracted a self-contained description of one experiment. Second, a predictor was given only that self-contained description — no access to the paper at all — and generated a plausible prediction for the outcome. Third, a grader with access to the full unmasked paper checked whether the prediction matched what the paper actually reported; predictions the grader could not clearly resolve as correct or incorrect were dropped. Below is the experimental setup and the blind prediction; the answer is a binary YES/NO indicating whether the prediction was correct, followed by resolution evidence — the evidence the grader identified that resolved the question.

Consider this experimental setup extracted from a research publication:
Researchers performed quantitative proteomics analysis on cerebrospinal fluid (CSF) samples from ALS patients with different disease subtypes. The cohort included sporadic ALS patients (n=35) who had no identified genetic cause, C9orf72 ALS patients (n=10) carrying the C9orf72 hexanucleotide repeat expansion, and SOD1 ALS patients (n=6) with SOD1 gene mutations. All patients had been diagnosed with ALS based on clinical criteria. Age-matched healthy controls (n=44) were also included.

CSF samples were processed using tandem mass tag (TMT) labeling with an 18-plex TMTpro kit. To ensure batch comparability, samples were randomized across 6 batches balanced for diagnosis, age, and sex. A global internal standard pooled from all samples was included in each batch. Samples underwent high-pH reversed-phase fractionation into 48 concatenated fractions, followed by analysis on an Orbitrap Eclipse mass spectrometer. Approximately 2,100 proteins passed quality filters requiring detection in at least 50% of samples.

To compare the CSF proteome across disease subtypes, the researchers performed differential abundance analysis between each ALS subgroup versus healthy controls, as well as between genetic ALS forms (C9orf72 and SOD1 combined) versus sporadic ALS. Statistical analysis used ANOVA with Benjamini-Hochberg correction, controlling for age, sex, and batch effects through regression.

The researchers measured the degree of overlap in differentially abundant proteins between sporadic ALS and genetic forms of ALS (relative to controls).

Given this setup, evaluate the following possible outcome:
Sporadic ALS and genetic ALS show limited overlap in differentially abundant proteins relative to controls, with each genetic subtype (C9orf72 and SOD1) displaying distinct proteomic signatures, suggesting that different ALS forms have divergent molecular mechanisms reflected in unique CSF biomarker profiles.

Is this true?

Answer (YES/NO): NO